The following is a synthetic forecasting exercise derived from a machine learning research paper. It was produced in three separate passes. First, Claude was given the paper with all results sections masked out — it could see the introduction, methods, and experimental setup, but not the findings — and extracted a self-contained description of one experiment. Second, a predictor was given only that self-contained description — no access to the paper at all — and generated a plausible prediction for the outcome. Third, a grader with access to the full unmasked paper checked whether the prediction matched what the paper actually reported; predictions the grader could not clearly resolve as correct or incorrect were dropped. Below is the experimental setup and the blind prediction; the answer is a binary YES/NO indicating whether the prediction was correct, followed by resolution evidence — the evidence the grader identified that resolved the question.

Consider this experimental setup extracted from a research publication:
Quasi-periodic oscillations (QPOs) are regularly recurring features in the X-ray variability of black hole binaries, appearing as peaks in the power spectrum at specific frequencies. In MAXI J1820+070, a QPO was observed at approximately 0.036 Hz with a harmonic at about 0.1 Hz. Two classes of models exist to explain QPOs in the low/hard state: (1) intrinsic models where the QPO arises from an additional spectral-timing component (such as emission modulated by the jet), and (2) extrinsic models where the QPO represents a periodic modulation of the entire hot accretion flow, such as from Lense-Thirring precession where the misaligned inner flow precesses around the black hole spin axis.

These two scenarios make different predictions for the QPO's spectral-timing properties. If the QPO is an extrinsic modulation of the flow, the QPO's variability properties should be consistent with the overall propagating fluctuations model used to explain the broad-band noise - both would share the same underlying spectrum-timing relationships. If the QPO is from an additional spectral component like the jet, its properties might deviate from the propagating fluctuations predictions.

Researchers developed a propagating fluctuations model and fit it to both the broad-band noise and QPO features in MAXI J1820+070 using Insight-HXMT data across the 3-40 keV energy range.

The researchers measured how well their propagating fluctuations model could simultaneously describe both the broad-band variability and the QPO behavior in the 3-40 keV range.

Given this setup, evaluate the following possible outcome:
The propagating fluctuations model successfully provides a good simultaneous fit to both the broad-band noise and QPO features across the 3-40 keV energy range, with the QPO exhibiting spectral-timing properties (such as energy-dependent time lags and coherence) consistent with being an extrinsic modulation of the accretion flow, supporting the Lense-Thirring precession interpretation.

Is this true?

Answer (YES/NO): NO